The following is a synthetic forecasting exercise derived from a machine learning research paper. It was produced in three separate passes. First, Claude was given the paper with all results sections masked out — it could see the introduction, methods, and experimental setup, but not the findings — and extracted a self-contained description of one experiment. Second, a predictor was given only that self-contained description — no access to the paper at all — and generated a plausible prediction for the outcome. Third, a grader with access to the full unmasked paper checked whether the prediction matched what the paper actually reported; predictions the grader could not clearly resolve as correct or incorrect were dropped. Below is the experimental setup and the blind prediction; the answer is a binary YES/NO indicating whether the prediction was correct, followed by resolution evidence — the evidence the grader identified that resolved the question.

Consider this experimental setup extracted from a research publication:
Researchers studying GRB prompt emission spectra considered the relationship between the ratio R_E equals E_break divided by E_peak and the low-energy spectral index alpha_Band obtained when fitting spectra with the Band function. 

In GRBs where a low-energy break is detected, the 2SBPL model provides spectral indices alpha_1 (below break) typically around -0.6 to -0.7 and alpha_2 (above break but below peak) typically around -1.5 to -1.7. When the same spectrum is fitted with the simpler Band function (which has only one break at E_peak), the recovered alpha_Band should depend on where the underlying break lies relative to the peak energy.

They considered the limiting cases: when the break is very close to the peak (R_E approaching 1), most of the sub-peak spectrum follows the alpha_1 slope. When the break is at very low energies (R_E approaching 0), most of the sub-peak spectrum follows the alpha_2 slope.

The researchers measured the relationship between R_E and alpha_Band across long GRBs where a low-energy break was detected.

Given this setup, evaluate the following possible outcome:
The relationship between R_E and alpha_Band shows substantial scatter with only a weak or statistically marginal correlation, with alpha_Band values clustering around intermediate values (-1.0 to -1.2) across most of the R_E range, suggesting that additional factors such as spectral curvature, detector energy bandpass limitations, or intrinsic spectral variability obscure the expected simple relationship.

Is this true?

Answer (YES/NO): NO